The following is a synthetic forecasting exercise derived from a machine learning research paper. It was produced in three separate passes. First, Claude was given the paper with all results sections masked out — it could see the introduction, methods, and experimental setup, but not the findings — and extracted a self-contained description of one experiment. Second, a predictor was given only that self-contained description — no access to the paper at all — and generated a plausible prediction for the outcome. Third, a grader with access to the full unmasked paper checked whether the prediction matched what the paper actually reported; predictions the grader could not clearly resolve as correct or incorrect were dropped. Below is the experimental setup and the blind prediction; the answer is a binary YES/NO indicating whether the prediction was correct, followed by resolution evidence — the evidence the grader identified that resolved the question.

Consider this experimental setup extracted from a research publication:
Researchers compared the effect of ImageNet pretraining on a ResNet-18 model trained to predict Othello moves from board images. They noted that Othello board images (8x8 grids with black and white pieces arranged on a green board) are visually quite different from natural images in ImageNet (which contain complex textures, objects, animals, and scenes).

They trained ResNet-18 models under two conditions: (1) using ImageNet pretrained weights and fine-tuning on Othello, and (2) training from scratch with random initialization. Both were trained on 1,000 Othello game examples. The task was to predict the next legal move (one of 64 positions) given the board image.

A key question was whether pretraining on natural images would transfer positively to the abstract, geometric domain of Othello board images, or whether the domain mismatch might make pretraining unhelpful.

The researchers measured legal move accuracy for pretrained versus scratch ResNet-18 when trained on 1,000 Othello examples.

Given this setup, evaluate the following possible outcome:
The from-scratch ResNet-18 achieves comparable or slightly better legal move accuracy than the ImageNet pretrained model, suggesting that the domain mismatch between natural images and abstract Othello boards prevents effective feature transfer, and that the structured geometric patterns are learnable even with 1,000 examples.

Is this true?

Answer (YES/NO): NO